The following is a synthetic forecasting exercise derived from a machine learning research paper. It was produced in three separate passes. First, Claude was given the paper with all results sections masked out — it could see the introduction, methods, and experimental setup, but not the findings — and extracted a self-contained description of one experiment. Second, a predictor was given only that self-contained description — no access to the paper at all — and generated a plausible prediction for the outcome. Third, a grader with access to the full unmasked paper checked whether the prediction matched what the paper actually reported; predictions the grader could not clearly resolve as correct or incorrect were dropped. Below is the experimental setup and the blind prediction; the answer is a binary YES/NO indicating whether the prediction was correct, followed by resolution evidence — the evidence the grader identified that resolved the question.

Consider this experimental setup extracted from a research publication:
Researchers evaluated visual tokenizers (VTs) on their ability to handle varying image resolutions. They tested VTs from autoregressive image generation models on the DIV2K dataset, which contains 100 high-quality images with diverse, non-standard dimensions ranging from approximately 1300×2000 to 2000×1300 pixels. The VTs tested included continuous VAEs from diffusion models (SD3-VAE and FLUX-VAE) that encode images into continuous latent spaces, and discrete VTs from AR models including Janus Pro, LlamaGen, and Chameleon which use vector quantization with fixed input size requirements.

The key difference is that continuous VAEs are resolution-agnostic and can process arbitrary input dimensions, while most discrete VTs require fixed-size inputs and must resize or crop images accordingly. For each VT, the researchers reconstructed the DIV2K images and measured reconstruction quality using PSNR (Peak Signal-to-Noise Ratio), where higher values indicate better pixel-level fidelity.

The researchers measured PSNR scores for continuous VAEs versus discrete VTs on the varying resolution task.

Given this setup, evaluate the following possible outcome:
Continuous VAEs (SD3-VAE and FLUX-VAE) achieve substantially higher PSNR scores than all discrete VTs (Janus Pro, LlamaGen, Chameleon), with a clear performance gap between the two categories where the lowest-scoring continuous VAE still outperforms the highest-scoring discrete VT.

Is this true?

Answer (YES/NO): YES